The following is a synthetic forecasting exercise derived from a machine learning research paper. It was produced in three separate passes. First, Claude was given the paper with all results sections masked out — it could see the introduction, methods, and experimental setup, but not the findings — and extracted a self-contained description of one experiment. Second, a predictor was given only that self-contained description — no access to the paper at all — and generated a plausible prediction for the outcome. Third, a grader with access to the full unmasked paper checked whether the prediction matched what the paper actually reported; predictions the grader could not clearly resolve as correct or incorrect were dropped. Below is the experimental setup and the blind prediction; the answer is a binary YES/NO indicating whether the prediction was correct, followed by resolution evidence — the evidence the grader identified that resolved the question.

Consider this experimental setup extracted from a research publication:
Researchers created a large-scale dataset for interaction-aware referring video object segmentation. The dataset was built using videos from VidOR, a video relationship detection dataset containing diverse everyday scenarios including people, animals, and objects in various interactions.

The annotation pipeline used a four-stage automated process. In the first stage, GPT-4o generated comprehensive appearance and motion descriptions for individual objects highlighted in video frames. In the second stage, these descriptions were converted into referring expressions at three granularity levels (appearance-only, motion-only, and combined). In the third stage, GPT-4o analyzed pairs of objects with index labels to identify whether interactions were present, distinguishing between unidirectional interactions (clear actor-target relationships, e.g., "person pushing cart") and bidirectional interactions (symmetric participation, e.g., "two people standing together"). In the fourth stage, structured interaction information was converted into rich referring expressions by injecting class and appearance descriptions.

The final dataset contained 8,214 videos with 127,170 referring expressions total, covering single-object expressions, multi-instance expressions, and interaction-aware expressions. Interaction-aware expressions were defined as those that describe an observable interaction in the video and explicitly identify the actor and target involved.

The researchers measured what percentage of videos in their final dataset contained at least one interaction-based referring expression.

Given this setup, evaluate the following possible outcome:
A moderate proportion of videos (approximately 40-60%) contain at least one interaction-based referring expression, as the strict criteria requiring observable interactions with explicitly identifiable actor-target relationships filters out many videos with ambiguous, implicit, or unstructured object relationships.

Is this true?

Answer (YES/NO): NO